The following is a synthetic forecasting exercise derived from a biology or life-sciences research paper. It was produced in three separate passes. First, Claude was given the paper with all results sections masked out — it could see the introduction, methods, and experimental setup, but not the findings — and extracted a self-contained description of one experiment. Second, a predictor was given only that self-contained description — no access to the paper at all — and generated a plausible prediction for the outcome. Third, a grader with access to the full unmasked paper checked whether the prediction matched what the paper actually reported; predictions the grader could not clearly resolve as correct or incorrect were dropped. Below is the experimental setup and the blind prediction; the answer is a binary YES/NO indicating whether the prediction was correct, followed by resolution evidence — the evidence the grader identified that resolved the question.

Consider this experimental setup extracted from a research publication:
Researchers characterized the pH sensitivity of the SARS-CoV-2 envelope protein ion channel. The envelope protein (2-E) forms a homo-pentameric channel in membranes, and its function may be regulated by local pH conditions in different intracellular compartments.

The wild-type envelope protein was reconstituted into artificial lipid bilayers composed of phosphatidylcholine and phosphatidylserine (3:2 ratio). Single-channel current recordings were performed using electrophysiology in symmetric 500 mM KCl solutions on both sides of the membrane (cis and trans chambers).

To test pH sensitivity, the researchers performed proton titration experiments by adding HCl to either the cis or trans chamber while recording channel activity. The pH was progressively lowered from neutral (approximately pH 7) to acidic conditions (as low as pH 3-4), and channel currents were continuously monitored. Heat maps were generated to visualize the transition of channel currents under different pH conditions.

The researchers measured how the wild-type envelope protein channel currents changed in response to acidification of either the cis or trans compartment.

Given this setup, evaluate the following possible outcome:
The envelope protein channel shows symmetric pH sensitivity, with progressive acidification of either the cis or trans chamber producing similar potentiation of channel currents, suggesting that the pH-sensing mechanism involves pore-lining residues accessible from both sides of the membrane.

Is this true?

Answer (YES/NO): YES